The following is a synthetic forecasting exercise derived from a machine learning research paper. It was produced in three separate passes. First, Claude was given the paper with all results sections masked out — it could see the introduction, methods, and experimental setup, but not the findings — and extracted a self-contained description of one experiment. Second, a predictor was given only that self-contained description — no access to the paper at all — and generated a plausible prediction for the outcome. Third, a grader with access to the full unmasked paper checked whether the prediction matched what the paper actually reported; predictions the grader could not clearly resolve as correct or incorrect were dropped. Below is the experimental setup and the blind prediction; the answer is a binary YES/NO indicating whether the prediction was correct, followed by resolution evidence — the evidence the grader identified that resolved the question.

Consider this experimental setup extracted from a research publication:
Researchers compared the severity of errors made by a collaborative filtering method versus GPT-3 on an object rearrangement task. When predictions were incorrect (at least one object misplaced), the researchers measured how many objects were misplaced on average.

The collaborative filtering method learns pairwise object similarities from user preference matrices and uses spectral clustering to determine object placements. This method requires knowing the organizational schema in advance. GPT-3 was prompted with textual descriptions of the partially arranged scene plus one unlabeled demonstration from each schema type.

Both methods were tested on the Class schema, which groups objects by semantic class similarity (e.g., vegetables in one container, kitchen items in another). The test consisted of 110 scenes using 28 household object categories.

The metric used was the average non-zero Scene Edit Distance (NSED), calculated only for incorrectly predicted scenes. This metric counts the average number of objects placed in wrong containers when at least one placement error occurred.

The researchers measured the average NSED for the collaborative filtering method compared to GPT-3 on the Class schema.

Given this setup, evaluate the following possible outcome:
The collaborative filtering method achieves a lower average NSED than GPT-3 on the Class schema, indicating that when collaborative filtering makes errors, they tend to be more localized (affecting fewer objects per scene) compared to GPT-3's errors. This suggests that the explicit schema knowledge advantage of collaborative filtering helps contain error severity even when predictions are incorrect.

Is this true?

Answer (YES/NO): NO